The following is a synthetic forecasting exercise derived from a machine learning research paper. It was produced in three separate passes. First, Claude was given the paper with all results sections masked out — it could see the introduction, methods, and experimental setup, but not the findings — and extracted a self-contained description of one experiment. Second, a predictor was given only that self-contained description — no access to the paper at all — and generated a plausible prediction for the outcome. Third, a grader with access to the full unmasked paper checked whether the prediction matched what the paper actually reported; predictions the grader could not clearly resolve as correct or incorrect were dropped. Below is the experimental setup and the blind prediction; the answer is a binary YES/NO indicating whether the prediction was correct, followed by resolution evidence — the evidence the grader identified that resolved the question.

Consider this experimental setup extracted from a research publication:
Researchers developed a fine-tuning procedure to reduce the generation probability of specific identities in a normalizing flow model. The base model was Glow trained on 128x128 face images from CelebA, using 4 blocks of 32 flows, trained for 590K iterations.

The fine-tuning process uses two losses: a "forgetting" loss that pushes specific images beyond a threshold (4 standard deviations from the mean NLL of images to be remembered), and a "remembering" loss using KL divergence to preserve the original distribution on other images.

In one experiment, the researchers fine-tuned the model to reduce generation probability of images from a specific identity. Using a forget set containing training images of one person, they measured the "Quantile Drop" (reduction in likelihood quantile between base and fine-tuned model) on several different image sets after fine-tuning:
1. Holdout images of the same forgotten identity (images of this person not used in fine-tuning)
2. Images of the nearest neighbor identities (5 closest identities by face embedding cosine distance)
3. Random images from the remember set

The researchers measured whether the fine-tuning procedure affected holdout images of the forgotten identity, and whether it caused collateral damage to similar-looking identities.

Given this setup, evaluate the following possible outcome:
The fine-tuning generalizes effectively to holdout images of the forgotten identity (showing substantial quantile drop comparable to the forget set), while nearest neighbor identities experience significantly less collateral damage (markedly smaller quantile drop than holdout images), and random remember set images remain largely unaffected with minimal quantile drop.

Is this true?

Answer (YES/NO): YES